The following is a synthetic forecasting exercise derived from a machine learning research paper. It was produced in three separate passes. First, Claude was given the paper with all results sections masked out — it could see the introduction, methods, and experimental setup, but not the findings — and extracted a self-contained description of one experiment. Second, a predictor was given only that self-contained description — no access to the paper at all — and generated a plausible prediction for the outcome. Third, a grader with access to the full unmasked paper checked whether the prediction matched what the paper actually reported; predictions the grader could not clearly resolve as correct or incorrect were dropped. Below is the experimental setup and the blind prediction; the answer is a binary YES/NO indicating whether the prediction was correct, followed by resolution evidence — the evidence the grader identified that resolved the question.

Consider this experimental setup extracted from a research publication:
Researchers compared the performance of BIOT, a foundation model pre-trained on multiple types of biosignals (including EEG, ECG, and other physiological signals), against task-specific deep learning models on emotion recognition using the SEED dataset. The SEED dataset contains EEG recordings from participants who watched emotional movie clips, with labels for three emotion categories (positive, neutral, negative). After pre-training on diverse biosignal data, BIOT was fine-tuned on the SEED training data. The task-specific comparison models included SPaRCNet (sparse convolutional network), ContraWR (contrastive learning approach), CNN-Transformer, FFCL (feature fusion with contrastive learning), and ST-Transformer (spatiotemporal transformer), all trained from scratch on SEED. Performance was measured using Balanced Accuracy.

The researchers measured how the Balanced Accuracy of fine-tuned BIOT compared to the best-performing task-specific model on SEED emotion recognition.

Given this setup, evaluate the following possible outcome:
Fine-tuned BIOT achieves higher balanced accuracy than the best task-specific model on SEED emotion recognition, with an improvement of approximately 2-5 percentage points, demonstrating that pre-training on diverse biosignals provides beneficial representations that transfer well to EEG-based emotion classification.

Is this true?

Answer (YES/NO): NO